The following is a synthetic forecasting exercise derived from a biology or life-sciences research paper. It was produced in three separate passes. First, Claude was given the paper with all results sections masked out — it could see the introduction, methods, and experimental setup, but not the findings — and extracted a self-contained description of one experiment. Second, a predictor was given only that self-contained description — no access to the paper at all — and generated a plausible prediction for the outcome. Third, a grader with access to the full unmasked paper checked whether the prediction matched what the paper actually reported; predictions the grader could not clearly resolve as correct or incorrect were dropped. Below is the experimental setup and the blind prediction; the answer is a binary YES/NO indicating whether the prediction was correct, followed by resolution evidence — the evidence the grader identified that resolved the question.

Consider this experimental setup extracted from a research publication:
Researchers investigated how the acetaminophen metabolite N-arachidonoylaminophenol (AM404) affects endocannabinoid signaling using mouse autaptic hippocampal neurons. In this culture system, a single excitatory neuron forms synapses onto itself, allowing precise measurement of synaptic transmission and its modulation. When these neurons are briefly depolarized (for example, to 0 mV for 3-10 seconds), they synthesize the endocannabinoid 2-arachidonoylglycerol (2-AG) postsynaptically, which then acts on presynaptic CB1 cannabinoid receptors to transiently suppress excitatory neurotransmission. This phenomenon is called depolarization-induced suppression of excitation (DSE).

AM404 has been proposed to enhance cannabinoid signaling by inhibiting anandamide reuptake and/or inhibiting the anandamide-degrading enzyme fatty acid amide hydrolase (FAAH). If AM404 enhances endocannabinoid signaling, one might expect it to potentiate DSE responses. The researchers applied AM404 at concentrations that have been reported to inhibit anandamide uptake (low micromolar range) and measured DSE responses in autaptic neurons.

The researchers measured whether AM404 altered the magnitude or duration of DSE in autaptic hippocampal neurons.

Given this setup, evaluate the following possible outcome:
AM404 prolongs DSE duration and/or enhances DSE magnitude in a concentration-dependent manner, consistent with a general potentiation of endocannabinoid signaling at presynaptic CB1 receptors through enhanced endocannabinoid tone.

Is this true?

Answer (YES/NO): NO